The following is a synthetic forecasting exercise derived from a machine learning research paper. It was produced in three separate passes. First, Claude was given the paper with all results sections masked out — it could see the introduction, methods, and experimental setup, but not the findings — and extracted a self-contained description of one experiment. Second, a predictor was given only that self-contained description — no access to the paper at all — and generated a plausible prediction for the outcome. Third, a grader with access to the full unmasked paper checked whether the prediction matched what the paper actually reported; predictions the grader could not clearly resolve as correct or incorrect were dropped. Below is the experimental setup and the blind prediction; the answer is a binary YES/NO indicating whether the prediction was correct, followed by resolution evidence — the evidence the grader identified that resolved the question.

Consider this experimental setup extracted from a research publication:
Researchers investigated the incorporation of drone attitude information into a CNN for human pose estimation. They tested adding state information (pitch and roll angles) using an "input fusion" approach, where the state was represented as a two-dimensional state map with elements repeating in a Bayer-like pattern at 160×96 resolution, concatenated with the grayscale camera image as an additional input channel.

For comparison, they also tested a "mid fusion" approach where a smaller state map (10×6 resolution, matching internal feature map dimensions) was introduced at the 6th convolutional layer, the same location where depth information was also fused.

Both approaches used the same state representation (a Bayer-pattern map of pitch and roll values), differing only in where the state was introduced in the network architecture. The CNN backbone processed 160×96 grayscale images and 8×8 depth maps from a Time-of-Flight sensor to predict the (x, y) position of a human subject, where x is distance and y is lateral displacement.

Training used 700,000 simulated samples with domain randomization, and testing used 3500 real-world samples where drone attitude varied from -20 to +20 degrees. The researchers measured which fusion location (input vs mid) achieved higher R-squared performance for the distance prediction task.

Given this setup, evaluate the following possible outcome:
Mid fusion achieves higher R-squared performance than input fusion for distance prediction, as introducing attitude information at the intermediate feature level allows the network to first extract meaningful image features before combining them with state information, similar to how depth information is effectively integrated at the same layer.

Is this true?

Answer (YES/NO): NO